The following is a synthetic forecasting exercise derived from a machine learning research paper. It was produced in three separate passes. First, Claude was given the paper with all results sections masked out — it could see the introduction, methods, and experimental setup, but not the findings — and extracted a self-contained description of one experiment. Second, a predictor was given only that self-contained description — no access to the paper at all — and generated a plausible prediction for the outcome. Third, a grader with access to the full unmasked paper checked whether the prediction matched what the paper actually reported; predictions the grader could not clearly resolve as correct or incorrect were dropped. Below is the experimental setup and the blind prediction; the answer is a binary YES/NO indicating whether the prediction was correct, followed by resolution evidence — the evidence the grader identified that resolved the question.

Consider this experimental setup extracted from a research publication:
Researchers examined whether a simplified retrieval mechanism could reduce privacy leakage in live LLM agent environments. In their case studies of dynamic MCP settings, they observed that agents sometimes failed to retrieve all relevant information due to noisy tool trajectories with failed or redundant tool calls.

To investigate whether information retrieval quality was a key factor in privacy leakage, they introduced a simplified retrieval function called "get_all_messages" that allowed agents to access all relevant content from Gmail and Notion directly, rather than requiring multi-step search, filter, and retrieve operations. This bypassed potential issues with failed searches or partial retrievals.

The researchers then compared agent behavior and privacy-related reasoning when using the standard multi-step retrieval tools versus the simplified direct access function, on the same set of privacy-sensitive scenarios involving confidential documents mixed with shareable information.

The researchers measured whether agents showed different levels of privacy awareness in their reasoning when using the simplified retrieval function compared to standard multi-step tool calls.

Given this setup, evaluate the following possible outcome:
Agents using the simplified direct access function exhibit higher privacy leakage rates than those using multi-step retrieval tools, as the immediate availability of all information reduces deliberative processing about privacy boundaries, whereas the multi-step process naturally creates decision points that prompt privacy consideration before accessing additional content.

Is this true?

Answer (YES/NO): NO